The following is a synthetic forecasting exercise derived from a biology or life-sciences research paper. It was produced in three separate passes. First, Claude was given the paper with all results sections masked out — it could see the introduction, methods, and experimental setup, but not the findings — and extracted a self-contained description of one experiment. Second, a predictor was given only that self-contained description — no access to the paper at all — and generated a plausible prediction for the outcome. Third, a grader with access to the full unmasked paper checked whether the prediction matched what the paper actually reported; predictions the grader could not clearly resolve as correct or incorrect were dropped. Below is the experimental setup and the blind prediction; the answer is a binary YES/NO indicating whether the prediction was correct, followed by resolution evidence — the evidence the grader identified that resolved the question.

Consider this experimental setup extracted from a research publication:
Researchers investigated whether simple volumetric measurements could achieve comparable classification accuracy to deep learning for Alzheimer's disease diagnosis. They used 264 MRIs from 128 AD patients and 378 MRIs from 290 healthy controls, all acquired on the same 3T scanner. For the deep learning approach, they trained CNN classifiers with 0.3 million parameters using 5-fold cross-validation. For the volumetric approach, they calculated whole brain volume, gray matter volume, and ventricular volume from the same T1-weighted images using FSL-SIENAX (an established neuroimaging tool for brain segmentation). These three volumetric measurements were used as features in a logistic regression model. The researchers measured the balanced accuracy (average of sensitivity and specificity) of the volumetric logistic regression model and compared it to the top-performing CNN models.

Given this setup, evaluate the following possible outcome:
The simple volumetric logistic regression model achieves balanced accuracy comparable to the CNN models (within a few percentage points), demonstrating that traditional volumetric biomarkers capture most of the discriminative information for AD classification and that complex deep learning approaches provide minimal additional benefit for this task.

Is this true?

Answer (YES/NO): YES